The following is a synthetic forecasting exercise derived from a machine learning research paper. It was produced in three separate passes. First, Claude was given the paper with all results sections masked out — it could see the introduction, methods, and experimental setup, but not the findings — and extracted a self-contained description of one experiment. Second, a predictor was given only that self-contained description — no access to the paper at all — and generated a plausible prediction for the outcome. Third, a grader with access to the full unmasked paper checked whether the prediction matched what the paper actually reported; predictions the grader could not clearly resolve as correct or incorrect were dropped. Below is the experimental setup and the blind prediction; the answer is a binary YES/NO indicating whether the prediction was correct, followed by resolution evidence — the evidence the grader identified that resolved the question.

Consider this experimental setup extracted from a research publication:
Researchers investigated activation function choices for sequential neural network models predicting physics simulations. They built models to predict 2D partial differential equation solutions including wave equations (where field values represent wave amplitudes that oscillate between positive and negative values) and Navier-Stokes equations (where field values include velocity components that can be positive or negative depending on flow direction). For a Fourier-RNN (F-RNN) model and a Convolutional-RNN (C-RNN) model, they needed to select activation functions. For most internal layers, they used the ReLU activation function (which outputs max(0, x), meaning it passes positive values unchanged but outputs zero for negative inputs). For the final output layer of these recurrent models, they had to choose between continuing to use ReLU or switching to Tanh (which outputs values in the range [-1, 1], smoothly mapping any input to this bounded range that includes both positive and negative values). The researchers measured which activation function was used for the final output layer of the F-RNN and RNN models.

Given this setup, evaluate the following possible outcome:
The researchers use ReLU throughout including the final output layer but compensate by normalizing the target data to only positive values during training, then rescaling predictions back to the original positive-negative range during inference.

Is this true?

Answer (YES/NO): NO